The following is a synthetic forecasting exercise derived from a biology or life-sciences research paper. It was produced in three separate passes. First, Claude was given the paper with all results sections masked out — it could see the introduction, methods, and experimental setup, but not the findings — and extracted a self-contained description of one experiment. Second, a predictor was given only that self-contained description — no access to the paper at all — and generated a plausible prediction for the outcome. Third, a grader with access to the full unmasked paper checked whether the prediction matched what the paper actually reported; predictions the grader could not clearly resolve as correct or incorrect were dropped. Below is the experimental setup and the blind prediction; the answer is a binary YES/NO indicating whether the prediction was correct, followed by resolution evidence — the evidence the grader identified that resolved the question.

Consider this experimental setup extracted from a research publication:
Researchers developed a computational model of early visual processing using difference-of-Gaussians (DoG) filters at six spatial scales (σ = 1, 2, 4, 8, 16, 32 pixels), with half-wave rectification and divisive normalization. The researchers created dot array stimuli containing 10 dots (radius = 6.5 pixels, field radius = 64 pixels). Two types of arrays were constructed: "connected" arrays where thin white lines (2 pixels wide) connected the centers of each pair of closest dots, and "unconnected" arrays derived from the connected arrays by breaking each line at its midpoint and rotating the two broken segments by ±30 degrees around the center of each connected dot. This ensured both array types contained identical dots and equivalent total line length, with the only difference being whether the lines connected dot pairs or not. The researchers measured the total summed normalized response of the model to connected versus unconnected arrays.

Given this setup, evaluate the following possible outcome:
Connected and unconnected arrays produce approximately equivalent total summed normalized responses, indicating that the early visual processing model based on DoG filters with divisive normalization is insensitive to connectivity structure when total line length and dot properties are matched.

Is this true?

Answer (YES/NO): NO